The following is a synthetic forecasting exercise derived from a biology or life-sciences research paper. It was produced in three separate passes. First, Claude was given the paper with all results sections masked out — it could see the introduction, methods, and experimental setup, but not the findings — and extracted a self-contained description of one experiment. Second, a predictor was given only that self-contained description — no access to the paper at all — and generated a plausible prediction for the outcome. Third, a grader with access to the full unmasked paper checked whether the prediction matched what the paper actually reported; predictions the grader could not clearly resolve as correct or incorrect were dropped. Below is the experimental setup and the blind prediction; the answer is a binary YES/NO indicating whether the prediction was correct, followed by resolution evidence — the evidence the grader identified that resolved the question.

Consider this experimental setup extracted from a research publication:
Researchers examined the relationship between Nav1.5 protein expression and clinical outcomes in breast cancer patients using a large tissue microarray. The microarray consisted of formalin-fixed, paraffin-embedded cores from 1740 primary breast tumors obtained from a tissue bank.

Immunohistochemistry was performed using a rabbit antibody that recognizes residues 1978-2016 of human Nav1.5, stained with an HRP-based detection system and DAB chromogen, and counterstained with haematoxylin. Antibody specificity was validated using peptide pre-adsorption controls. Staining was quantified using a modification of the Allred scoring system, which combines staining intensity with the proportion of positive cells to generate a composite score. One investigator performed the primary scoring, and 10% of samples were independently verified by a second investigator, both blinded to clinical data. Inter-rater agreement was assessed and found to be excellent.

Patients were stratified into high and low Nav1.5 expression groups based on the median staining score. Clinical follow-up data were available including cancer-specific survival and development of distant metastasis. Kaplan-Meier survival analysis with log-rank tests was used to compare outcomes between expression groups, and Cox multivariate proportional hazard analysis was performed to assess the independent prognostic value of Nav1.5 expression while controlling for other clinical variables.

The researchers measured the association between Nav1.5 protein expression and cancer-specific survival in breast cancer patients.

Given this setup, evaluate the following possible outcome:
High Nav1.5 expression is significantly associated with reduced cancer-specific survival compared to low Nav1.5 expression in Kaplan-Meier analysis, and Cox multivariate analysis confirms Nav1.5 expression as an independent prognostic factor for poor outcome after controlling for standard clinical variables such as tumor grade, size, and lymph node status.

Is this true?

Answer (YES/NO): YES